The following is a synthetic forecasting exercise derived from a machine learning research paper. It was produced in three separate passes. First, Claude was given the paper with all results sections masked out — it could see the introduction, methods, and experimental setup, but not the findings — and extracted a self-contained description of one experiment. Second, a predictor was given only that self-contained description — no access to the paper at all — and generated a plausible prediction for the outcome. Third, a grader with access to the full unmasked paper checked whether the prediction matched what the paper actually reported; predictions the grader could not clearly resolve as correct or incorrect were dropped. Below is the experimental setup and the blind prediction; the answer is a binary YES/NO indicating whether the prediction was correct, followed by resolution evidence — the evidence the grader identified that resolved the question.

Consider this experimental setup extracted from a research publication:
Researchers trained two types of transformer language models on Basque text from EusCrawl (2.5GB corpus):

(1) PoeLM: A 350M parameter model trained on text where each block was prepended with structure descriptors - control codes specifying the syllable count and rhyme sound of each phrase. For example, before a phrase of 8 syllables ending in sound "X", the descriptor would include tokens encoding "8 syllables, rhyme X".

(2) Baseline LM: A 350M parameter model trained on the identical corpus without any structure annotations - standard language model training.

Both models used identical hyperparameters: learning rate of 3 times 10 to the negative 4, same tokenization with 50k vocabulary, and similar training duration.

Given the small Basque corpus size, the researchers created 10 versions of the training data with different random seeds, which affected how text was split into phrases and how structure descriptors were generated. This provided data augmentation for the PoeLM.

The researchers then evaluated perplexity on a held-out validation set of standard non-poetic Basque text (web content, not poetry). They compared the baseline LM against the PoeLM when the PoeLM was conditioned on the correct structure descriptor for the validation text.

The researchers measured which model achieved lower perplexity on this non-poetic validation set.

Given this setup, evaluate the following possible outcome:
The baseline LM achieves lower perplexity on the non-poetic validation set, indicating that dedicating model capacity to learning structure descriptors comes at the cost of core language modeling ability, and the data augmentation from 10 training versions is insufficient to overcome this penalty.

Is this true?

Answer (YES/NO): NO